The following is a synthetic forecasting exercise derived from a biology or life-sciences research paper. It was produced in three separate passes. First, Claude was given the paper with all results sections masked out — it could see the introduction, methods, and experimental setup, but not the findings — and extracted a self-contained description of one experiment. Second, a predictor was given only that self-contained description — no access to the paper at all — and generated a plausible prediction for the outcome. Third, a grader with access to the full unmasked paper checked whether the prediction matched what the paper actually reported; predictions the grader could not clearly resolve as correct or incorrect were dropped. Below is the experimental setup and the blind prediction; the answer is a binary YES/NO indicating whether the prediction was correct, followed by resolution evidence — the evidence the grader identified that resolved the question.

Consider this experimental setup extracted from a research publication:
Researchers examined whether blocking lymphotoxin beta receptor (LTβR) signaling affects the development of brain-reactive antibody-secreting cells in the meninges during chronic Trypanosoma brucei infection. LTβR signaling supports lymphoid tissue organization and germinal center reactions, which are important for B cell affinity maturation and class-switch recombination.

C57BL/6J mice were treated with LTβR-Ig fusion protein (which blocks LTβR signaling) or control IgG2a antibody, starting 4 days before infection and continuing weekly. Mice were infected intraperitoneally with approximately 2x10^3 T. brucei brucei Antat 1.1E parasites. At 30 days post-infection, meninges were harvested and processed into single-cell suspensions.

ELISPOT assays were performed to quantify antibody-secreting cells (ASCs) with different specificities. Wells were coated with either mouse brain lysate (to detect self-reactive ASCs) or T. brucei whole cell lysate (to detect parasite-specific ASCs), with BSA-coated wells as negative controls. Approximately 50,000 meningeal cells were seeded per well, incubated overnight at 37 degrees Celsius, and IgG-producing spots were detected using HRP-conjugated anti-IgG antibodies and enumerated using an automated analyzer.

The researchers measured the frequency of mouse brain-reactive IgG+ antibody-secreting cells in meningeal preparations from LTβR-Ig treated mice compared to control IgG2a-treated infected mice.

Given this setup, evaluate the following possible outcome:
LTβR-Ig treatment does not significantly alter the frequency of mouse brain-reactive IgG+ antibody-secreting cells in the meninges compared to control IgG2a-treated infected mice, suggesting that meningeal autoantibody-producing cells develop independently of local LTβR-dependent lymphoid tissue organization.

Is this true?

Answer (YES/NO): NO